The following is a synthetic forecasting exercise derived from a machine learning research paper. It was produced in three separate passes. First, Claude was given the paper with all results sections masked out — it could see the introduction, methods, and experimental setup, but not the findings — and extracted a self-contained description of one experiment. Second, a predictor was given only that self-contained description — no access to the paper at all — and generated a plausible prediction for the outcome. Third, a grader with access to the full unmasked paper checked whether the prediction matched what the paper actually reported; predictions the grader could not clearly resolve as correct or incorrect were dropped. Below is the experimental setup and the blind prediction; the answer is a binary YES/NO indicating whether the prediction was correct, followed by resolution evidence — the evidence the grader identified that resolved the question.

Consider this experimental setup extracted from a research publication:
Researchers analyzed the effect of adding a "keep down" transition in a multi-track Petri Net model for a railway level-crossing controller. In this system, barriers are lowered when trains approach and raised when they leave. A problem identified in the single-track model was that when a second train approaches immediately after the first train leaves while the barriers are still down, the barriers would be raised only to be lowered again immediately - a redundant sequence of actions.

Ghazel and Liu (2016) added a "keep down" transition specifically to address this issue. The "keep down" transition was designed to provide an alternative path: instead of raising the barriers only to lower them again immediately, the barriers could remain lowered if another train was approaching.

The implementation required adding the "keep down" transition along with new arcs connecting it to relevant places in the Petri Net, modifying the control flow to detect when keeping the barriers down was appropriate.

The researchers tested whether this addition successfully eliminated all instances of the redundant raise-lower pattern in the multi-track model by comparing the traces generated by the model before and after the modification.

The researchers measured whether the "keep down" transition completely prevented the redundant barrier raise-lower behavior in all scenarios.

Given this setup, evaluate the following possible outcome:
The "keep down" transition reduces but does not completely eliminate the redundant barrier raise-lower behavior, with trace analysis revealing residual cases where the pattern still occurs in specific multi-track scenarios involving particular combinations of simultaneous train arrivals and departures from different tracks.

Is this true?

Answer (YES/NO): NO